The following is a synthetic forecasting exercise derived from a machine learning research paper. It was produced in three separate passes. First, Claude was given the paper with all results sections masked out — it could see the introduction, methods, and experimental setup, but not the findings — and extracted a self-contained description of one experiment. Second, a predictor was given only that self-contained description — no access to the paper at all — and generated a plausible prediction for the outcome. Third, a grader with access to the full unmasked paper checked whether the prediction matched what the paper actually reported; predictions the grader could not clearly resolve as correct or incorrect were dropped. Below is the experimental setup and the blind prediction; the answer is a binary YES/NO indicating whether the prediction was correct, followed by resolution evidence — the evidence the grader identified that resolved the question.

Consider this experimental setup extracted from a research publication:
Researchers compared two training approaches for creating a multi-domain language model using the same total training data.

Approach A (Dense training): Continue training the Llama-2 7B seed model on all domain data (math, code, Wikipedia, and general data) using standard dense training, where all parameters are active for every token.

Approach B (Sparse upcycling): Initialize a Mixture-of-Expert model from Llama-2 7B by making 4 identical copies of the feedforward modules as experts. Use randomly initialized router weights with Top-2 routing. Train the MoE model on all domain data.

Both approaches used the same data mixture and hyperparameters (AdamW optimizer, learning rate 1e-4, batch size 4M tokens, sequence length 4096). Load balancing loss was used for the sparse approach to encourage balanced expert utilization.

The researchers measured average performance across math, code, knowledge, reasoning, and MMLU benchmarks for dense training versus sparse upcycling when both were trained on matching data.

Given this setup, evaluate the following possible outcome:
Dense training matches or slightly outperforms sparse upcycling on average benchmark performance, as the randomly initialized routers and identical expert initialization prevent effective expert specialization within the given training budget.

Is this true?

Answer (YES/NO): NO